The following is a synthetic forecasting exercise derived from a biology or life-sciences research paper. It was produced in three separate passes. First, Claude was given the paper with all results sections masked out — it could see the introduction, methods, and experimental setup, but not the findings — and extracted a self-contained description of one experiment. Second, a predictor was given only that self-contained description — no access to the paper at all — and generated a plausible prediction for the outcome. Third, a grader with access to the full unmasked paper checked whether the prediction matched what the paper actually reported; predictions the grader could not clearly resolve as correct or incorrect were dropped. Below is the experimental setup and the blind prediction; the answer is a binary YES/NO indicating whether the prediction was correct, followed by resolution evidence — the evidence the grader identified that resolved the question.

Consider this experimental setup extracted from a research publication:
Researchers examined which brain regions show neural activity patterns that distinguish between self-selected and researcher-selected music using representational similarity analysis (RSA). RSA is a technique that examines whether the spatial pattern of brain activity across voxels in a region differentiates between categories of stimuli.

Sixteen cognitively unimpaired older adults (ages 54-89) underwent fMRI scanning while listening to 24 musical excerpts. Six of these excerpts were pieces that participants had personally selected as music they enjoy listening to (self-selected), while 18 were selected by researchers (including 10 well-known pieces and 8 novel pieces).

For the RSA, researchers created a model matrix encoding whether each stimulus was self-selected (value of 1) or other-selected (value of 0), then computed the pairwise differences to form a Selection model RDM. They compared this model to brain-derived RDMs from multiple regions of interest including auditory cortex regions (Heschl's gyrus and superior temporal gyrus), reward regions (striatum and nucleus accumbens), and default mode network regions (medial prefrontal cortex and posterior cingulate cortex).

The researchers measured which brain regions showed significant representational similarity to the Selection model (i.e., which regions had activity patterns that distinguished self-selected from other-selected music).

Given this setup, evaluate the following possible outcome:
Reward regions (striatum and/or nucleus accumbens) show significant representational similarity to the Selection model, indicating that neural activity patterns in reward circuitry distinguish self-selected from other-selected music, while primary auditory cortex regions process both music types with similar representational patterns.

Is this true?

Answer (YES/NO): NO